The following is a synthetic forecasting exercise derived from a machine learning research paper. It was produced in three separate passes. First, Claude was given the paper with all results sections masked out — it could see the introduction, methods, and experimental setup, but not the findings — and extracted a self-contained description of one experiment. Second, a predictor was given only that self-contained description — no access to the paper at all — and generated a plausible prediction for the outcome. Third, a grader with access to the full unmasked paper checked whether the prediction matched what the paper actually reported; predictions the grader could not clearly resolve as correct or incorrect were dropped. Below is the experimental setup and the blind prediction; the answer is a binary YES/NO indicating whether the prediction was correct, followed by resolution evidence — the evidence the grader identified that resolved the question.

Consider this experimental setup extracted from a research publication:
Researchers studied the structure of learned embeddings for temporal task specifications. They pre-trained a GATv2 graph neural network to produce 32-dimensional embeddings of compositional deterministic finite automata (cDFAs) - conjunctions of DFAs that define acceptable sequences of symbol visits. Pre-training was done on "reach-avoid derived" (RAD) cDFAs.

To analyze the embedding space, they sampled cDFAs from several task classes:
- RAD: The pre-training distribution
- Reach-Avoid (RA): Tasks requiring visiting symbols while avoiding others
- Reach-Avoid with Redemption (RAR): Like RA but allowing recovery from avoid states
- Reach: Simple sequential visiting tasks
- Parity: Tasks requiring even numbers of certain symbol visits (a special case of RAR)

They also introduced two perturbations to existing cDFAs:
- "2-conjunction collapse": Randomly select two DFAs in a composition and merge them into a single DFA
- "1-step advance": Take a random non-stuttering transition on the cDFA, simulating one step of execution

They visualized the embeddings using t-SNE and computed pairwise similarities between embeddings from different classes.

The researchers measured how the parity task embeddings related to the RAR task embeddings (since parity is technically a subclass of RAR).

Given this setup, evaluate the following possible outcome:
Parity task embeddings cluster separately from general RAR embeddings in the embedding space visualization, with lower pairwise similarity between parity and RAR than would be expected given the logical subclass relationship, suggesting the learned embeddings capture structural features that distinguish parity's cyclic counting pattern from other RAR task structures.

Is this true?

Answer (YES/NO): NO